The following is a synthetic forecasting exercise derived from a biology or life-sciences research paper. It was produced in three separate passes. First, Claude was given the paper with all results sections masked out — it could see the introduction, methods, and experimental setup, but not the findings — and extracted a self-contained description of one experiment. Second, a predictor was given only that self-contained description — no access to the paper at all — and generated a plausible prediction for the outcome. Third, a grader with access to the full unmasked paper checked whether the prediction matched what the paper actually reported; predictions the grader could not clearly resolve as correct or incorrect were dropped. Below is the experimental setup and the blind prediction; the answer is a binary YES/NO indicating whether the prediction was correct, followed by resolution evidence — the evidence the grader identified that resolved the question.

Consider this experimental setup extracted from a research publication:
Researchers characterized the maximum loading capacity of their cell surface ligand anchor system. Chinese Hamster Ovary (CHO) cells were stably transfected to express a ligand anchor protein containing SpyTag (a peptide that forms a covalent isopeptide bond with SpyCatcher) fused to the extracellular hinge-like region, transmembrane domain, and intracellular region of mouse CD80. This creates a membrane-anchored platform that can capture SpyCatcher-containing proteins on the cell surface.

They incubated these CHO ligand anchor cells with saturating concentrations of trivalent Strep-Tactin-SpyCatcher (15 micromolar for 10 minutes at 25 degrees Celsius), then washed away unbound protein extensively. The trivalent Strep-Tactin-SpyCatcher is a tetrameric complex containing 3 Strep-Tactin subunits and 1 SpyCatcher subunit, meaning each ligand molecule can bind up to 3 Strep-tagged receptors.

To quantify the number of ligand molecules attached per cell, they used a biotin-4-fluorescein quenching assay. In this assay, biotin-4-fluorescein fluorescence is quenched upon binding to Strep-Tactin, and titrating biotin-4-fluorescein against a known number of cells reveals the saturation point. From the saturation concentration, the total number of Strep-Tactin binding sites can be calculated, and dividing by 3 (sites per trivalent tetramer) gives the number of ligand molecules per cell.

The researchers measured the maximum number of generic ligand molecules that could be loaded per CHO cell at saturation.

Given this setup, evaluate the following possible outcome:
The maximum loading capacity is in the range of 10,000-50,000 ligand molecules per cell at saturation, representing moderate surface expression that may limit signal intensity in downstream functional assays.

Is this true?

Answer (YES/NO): NO